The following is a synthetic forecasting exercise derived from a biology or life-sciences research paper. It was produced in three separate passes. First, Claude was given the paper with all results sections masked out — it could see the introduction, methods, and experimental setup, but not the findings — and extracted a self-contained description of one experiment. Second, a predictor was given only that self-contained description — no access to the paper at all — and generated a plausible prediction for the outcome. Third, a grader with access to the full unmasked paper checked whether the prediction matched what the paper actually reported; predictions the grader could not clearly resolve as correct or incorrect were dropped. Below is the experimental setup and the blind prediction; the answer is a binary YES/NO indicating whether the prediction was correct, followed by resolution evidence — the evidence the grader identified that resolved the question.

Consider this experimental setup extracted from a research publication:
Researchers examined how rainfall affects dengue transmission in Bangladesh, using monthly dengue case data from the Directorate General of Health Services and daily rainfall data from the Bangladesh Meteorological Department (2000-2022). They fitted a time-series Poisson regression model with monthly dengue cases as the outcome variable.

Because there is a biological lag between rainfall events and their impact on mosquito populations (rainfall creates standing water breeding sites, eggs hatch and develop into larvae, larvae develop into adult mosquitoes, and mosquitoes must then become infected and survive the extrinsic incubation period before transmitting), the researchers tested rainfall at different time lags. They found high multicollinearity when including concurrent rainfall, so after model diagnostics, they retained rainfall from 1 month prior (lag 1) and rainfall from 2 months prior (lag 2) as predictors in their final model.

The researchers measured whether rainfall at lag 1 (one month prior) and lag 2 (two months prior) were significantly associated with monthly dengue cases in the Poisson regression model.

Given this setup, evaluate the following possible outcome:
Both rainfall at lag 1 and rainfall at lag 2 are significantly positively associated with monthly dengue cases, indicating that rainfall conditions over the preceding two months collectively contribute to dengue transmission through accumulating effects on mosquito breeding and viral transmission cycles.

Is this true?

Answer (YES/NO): YES